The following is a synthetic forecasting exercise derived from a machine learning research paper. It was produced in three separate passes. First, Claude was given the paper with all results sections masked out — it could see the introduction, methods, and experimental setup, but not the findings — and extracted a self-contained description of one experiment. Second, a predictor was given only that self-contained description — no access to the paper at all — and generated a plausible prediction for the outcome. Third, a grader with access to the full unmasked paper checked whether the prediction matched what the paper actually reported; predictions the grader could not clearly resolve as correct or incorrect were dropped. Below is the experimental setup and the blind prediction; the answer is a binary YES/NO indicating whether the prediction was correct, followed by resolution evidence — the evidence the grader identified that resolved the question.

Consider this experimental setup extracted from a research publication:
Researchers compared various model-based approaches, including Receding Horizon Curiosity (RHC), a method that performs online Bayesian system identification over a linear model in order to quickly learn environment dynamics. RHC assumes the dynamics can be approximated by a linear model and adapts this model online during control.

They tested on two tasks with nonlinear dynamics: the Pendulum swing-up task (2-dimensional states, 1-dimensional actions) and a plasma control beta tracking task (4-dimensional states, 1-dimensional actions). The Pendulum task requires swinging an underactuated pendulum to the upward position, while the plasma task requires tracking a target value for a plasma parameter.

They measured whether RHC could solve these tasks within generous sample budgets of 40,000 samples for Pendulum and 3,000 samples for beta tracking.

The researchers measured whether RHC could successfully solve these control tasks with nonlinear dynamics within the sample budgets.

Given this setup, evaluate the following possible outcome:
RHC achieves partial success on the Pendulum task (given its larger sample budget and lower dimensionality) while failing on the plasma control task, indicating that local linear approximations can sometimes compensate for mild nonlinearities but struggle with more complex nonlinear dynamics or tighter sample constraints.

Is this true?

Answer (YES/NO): NO